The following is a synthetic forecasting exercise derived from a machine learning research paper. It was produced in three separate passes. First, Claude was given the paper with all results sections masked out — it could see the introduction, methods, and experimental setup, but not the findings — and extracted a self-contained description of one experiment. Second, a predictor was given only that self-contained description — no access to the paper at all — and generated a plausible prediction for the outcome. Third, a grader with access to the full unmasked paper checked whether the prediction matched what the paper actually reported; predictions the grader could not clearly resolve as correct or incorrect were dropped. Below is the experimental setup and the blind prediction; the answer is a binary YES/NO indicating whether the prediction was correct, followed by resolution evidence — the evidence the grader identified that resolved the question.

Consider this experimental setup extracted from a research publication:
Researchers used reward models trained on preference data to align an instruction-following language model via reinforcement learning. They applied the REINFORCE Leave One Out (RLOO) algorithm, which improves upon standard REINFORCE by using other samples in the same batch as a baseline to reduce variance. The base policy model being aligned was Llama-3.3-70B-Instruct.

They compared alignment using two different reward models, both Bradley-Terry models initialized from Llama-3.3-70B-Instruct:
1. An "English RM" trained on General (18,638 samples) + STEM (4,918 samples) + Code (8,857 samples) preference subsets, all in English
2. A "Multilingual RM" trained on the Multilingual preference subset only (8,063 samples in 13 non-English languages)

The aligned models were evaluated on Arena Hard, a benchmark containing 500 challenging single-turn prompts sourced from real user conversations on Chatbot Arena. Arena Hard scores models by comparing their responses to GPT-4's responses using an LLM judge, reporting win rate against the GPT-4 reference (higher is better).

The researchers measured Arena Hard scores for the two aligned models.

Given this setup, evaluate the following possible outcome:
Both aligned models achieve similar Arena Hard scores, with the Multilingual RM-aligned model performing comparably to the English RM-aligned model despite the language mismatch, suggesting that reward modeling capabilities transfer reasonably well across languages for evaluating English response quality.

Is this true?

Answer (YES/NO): NO